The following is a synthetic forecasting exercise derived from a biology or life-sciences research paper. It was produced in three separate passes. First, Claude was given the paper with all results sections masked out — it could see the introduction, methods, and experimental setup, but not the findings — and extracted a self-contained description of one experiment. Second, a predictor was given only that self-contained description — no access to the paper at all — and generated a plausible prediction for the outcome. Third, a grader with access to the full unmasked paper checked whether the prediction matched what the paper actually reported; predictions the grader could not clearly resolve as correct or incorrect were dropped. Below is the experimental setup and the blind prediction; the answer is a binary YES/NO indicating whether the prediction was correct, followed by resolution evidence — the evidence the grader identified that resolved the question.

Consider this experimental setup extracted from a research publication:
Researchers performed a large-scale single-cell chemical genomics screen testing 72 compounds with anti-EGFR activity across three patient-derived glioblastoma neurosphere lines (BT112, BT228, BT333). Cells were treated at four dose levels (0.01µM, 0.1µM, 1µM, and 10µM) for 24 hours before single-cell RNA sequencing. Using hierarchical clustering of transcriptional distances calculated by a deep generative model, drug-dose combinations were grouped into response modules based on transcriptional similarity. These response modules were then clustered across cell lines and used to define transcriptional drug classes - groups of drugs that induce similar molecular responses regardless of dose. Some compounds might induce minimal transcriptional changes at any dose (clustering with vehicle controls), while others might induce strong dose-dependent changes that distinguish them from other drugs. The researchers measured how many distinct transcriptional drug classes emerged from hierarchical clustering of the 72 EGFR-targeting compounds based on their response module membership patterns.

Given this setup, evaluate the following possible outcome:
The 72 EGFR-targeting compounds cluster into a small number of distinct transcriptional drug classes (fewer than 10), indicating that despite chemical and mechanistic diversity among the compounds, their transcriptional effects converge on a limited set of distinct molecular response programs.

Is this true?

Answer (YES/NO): NO